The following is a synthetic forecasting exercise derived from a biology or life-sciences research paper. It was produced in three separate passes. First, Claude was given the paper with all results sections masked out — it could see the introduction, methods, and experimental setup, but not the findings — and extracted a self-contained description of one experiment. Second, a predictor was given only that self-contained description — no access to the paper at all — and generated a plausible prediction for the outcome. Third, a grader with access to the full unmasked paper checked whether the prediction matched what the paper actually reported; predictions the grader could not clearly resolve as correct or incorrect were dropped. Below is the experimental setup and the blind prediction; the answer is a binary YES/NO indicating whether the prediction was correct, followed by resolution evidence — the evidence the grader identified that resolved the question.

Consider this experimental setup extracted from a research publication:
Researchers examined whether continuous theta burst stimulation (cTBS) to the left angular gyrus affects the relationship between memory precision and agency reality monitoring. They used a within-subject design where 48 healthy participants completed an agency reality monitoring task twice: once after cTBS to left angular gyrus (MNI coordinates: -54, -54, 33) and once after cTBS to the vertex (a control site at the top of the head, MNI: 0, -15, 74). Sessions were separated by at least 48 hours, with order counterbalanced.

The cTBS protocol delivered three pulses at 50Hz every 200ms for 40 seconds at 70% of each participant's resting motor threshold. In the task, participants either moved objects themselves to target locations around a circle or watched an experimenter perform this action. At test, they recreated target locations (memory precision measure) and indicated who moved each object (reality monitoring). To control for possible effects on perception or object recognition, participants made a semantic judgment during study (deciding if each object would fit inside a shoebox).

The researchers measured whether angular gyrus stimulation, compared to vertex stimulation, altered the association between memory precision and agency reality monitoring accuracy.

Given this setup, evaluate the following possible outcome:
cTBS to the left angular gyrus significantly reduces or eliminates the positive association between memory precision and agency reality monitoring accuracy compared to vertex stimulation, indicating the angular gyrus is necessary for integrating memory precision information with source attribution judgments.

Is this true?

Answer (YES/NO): NO